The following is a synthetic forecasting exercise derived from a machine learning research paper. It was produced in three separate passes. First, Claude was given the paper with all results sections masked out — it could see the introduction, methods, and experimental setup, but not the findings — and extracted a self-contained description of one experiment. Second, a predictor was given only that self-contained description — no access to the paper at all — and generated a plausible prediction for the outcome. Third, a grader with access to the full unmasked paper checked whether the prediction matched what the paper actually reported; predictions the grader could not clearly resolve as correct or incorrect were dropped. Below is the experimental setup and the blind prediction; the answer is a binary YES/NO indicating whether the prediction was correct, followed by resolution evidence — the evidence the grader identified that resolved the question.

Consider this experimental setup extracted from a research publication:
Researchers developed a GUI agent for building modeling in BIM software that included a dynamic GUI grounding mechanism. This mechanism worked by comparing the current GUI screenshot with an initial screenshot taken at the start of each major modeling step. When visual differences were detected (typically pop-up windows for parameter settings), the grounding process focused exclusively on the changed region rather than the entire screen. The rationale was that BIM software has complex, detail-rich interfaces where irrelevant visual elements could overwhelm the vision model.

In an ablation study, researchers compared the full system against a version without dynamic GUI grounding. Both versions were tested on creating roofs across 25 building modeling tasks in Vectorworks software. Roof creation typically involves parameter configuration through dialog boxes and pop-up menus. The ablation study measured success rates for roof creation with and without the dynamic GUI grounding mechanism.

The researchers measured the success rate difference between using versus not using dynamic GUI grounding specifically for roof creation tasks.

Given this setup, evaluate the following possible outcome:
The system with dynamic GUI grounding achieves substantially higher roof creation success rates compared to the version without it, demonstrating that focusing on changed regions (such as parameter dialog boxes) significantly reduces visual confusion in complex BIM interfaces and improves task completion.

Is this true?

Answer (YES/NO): YES